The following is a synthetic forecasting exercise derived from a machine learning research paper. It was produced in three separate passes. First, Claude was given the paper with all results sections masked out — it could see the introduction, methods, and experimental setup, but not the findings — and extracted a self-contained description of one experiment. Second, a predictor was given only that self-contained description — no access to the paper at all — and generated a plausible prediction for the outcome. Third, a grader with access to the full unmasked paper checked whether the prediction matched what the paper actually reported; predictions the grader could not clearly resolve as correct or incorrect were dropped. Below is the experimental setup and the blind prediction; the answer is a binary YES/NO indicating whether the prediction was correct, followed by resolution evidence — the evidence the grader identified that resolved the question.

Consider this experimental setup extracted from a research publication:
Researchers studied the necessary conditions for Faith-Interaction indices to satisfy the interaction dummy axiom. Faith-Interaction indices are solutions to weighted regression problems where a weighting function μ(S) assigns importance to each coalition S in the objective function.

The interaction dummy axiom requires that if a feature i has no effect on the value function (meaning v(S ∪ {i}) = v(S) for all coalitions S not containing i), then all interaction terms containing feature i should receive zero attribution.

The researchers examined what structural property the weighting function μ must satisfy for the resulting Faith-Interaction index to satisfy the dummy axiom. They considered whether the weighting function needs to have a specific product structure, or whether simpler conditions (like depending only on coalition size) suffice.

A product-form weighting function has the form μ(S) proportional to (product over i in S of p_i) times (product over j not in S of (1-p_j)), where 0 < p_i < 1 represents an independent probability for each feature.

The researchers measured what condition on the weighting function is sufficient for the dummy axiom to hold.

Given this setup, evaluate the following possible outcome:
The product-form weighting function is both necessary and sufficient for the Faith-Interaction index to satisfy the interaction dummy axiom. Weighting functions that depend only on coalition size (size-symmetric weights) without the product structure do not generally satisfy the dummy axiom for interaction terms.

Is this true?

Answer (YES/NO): NO